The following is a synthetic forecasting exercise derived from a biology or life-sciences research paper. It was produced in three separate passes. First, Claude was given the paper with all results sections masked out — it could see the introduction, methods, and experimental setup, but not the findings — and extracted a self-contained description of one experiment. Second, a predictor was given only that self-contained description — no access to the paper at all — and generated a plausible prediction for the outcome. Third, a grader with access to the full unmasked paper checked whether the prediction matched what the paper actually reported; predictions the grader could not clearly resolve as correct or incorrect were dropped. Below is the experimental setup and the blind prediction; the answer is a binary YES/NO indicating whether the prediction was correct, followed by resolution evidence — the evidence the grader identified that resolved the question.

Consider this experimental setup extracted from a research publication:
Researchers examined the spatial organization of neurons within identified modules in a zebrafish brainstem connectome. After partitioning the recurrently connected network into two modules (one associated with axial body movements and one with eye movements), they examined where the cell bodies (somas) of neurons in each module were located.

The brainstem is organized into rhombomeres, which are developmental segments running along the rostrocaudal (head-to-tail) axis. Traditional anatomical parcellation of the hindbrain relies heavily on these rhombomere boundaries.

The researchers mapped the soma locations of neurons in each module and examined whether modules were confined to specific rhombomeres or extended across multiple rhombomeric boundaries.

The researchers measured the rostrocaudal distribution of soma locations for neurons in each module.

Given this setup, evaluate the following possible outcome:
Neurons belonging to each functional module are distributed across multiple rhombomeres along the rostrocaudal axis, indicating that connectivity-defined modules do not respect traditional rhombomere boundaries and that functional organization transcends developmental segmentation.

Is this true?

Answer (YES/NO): YES